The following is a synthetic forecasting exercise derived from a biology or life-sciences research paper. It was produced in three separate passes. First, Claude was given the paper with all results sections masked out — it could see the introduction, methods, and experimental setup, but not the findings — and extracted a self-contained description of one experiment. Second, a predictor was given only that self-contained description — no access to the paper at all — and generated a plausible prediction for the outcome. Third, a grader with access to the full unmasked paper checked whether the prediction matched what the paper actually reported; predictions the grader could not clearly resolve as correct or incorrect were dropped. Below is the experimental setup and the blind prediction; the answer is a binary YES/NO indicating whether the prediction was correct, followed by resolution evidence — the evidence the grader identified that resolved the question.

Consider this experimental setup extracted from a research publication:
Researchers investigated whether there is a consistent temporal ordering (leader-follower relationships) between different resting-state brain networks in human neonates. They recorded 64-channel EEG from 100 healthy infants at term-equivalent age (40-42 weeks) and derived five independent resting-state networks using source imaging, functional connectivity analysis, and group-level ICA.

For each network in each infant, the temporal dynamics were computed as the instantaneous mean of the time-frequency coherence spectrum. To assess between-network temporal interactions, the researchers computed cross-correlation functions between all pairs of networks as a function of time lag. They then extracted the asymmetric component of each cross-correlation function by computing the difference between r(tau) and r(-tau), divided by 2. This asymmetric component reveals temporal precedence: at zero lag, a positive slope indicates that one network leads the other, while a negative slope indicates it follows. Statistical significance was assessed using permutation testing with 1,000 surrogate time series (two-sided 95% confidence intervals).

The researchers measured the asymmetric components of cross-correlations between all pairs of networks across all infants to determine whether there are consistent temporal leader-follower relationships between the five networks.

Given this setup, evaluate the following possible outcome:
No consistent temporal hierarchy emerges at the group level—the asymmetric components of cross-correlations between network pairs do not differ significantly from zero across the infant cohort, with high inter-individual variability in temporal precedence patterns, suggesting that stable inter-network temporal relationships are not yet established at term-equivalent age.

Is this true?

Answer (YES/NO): NO